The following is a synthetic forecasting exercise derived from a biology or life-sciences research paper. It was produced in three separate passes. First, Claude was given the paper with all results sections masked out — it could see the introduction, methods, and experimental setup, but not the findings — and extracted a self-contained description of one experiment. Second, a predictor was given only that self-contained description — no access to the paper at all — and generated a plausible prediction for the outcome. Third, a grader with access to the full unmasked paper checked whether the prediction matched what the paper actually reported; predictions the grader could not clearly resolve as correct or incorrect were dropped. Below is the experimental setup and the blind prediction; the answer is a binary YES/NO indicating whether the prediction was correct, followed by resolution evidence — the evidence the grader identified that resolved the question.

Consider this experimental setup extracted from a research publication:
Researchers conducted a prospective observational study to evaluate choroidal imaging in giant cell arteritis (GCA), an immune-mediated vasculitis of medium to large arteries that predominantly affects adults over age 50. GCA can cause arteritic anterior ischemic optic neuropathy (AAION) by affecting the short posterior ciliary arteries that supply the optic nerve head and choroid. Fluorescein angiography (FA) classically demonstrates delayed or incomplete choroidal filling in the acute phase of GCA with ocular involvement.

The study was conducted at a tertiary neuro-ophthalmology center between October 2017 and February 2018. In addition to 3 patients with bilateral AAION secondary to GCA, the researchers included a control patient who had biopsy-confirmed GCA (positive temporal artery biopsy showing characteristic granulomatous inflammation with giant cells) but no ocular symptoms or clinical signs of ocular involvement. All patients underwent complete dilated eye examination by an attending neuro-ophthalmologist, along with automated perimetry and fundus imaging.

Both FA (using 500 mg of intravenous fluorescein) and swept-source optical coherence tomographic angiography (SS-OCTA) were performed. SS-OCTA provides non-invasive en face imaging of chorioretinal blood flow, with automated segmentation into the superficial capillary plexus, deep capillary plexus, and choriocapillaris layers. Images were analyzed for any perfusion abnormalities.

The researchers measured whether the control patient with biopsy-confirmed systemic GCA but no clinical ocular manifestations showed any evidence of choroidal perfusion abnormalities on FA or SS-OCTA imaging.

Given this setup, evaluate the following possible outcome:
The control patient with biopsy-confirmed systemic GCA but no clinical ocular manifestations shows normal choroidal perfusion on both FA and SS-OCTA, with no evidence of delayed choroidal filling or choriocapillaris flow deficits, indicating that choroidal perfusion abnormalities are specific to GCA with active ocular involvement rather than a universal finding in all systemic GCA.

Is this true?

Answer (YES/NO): YES